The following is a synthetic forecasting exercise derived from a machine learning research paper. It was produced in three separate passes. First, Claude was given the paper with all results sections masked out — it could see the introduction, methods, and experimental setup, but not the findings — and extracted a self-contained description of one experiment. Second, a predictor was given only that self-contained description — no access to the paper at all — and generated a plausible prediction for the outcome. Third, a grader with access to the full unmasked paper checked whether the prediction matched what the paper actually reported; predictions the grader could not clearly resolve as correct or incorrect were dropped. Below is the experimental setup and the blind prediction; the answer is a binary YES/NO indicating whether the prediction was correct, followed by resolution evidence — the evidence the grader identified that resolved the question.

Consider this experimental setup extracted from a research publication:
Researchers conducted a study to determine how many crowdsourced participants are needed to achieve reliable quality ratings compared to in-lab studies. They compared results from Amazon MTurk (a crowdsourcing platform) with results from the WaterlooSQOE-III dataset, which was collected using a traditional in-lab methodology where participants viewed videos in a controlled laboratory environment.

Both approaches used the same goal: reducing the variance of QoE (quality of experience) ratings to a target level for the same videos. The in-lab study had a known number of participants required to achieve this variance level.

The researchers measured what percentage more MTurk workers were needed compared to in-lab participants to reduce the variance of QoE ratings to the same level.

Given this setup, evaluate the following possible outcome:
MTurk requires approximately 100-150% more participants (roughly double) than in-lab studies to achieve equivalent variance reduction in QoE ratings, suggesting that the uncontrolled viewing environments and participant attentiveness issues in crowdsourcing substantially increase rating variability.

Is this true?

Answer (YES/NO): NO